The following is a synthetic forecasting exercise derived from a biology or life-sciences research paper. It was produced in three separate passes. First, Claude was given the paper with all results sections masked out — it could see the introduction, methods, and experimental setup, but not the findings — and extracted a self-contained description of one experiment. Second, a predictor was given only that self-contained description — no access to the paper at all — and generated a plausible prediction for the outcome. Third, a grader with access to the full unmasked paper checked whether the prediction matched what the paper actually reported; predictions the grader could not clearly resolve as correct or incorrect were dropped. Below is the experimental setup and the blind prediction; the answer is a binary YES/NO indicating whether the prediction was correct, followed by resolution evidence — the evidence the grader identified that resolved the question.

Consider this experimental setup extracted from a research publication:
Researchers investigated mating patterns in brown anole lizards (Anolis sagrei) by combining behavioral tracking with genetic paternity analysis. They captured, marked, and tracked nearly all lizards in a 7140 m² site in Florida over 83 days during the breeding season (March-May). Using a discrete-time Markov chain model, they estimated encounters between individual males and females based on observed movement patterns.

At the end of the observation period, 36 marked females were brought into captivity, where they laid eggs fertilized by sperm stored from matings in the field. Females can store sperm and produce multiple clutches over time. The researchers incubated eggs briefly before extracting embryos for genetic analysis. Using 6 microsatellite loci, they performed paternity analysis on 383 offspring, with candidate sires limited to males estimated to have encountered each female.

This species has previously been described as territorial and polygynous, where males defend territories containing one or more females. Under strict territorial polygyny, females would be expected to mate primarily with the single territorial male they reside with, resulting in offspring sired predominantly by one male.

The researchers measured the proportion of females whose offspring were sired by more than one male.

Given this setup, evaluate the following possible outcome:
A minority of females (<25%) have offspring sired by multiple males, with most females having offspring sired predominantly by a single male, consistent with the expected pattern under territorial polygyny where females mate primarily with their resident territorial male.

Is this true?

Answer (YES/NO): NO